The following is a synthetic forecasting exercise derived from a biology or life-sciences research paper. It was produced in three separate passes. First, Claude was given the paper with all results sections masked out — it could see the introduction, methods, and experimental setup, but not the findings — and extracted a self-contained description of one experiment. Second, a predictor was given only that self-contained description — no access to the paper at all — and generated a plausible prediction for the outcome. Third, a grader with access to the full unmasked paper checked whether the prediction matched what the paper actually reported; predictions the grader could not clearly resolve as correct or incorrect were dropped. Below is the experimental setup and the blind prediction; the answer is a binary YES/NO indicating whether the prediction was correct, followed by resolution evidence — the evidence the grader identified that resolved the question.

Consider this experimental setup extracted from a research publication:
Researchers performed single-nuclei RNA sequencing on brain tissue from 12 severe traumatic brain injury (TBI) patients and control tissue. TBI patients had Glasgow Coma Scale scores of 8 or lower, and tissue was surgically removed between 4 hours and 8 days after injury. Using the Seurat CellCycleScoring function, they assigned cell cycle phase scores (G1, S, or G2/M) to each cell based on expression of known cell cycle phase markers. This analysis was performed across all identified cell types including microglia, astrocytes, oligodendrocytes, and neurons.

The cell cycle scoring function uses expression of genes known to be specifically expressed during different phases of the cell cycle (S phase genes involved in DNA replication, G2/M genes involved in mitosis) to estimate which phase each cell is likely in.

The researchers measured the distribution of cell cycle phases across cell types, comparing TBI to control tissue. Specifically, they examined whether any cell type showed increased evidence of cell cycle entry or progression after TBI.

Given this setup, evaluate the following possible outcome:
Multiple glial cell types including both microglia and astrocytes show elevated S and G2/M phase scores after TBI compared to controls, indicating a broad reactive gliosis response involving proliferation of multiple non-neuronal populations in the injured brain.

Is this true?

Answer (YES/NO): NO